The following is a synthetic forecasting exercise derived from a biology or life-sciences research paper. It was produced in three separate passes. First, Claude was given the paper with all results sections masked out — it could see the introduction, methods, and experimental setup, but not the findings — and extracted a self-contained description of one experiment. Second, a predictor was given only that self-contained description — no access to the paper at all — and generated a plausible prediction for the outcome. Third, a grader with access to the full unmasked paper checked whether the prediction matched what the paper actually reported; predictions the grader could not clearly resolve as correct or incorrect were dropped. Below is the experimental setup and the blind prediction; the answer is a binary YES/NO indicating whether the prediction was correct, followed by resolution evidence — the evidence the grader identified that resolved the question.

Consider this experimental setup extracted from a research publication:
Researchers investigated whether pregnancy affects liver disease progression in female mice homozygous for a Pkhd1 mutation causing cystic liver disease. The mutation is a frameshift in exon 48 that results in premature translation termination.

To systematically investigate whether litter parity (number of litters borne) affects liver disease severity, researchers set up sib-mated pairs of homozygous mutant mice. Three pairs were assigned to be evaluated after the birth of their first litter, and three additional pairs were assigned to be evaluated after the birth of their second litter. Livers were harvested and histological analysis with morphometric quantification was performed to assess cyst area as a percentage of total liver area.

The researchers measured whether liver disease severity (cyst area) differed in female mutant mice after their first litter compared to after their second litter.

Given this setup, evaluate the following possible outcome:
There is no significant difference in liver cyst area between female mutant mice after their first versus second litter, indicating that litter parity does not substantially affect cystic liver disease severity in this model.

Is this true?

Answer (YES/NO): NO